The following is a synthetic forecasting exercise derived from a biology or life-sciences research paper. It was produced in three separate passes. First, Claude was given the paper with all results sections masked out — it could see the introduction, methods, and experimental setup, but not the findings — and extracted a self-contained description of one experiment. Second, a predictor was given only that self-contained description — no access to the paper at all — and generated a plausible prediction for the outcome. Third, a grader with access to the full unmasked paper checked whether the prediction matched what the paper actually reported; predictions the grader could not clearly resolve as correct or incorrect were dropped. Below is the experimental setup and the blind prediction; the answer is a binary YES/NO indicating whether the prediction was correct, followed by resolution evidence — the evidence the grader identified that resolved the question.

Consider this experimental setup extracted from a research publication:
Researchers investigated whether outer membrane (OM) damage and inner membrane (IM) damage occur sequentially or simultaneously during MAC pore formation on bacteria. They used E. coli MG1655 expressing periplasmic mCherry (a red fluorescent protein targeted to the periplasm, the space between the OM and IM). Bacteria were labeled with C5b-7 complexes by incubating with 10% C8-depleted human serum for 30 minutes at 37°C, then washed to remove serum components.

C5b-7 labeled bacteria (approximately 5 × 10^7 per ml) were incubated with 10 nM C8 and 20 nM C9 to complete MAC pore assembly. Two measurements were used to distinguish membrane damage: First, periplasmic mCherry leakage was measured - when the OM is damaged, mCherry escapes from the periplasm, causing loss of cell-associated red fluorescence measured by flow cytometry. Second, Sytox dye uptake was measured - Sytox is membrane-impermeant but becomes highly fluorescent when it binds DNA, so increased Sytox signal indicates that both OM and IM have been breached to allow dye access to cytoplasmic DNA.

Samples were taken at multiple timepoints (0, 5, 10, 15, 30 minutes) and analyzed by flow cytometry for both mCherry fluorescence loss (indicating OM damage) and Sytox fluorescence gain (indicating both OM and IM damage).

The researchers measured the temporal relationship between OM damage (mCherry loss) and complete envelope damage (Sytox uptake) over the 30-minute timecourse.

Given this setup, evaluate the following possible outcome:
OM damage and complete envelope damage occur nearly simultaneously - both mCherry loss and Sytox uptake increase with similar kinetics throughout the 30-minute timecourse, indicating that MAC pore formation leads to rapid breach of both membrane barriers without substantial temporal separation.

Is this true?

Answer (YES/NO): NO